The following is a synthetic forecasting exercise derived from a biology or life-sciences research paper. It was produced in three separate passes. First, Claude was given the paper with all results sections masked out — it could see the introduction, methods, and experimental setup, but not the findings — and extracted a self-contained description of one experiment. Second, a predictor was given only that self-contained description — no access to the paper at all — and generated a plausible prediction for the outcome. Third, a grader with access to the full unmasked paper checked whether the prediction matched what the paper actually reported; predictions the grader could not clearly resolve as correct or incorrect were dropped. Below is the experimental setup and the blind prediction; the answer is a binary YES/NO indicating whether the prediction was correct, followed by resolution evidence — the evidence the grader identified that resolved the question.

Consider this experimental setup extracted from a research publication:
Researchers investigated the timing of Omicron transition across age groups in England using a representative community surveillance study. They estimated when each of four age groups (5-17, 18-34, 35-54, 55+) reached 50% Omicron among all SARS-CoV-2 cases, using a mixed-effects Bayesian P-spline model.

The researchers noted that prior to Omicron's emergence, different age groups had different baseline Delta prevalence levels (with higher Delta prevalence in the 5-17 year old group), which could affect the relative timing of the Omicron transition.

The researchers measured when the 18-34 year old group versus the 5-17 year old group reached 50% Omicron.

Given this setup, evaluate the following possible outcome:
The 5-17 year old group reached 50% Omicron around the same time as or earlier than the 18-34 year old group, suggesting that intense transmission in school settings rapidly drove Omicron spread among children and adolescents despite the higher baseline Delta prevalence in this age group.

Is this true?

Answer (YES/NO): NO